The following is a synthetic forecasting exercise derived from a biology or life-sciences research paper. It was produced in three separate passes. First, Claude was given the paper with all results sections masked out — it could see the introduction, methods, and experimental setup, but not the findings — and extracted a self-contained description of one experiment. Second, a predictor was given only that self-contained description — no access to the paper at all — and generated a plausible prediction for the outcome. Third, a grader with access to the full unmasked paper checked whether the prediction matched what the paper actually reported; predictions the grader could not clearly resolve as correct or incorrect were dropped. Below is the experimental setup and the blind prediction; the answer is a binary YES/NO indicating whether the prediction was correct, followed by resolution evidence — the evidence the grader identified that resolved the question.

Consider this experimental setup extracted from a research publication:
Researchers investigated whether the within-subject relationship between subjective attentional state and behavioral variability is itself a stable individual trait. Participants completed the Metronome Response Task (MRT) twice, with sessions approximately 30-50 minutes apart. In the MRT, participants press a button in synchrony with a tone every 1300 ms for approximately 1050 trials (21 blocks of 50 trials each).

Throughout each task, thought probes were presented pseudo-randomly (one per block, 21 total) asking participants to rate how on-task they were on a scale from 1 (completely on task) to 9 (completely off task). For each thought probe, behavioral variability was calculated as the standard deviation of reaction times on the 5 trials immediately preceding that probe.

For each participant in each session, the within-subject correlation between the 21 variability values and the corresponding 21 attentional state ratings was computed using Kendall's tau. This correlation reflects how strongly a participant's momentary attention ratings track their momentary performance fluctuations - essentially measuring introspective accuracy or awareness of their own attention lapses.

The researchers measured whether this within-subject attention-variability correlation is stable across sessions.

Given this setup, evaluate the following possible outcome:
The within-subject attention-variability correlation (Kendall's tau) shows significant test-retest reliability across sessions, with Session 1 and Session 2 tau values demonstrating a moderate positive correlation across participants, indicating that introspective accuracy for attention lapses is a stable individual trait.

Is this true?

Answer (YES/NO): NO